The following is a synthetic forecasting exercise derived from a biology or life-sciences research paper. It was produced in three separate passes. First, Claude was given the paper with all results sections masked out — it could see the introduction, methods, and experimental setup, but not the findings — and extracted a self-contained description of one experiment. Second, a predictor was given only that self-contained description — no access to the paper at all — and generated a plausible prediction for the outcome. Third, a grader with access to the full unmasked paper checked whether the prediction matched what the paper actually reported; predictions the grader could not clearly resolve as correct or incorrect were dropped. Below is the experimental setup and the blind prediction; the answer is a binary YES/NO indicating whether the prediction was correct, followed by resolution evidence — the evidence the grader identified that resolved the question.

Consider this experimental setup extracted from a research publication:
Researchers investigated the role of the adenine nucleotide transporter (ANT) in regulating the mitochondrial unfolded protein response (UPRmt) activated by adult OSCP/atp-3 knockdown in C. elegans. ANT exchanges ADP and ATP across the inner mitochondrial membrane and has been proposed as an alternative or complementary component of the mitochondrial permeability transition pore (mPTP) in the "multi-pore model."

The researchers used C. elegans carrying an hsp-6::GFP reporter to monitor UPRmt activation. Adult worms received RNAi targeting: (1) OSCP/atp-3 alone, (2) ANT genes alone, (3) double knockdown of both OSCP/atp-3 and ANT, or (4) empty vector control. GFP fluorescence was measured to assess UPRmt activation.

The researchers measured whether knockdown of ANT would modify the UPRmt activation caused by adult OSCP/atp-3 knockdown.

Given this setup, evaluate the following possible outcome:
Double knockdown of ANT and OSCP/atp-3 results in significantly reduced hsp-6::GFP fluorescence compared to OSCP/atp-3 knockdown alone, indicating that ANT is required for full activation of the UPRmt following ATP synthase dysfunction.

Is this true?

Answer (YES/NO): YES